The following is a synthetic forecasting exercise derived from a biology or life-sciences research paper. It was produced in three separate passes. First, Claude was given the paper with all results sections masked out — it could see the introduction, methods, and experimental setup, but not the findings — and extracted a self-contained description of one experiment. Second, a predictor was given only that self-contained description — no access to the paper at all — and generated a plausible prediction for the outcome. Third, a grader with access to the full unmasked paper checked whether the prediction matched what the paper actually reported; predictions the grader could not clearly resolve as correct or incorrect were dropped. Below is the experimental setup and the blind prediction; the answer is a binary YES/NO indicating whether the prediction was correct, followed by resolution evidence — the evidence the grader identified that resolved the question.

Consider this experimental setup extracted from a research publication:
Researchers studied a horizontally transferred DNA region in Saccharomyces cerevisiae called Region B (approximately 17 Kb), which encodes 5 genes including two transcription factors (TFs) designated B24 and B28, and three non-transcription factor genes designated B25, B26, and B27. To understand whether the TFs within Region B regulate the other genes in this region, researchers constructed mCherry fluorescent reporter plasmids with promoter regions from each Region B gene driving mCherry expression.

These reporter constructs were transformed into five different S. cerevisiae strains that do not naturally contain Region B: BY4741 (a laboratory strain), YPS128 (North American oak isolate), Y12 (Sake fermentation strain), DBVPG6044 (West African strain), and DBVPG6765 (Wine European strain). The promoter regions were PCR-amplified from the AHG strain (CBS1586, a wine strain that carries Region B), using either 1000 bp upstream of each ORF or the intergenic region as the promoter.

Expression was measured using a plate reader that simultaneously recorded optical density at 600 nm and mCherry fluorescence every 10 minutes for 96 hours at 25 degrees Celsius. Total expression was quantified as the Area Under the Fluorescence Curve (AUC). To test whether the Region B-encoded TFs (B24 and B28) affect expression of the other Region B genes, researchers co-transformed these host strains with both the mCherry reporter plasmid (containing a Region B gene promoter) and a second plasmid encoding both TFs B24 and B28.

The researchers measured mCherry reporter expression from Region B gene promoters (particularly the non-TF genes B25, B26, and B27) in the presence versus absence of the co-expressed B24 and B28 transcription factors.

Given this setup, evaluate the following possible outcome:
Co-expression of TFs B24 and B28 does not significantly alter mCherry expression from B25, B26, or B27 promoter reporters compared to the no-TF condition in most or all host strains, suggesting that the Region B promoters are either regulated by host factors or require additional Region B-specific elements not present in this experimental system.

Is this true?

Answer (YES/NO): NO